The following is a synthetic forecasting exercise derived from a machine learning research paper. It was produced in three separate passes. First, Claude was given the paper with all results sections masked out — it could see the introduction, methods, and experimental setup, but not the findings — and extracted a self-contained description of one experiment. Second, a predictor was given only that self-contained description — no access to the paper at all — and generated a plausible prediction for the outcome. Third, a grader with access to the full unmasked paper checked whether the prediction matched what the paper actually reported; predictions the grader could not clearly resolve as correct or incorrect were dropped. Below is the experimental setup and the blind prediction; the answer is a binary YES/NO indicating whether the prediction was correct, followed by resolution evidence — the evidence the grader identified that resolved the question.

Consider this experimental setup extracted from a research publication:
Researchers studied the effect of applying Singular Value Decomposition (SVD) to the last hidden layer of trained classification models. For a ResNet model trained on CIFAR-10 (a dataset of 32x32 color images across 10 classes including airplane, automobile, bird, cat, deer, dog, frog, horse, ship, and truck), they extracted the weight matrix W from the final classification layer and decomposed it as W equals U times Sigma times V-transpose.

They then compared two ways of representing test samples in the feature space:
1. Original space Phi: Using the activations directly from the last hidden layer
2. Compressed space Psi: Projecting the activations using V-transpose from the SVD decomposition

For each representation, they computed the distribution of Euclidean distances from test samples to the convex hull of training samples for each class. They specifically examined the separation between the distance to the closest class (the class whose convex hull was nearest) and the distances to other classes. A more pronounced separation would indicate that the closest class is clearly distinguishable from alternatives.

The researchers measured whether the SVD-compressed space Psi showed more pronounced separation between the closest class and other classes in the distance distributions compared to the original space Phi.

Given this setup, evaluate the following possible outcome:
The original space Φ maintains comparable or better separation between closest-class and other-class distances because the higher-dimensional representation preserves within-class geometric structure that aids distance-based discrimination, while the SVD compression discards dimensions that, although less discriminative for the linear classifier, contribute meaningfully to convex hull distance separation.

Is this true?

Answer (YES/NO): NO